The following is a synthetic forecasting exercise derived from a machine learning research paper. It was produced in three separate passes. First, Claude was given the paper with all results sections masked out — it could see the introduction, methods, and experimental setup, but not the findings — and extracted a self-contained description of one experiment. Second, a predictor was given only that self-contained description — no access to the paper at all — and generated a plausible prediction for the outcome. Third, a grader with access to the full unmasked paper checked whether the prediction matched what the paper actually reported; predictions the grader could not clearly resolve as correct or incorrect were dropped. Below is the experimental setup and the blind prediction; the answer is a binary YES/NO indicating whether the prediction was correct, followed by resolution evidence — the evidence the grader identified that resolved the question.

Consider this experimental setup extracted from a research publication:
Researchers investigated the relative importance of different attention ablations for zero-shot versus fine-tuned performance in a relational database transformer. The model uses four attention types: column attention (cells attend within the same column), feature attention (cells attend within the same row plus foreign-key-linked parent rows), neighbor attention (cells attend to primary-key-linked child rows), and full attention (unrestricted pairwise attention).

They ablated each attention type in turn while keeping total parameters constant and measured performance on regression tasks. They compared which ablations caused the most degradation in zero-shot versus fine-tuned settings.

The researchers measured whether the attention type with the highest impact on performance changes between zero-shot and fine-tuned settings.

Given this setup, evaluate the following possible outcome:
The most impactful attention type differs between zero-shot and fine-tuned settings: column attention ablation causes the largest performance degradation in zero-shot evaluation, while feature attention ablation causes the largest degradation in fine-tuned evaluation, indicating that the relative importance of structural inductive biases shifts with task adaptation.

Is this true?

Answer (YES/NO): NO